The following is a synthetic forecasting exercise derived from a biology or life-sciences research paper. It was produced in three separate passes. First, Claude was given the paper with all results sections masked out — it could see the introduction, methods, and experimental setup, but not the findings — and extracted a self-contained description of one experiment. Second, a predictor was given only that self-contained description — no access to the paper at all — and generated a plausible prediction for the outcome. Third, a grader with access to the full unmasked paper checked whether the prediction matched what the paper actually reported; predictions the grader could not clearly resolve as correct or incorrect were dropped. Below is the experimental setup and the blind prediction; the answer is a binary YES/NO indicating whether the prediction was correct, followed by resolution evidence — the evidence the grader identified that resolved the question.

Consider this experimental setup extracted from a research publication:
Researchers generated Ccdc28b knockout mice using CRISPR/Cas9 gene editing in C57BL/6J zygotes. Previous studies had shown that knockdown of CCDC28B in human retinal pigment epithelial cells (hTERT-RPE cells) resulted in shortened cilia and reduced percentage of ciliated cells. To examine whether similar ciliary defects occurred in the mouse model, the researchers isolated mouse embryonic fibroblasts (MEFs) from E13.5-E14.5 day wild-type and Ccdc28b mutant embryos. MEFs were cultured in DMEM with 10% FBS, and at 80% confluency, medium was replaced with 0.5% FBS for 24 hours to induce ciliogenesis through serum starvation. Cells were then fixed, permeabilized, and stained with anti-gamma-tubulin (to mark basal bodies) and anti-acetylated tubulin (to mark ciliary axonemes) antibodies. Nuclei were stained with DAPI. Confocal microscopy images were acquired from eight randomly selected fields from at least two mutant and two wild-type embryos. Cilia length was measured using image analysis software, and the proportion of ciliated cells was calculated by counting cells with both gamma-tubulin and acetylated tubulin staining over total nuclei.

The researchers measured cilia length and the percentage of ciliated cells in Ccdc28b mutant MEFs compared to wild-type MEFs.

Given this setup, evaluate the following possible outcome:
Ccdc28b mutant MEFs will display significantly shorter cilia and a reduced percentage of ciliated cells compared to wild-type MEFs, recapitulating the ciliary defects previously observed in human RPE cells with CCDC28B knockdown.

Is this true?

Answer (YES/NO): NO